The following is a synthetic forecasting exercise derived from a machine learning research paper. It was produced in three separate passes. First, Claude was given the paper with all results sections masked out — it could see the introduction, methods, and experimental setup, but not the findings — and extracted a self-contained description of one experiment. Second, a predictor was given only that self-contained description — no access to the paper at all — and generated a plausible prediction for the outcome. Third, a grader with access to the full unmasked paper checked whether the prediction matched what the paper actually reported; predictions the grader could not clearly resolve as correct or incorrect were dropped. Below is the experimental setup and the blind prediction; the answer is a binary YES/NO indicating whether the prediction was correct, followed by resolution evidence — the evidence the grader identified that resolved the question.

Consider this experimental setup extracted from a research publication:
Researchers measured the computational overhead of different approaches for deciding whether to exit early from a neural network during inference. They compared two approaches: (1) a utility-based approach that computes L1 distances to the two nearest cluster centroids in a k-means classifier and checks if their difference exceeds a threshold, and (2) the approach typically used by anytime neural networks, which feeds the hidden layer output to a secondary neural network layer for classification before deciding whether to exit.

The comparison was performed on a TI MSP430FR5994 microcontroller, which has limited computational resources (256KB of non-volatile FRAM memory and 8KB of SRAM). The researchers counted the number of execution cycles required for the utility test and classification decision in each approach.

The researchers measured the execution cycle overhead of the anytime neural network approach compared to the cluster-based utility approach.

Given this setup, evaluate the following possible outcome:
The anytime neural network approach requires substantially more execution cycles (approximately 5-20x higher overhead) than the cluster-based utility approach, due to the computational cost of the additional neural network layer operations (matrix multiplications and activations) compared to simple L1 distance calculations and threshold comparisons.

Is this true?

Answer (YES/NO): NO